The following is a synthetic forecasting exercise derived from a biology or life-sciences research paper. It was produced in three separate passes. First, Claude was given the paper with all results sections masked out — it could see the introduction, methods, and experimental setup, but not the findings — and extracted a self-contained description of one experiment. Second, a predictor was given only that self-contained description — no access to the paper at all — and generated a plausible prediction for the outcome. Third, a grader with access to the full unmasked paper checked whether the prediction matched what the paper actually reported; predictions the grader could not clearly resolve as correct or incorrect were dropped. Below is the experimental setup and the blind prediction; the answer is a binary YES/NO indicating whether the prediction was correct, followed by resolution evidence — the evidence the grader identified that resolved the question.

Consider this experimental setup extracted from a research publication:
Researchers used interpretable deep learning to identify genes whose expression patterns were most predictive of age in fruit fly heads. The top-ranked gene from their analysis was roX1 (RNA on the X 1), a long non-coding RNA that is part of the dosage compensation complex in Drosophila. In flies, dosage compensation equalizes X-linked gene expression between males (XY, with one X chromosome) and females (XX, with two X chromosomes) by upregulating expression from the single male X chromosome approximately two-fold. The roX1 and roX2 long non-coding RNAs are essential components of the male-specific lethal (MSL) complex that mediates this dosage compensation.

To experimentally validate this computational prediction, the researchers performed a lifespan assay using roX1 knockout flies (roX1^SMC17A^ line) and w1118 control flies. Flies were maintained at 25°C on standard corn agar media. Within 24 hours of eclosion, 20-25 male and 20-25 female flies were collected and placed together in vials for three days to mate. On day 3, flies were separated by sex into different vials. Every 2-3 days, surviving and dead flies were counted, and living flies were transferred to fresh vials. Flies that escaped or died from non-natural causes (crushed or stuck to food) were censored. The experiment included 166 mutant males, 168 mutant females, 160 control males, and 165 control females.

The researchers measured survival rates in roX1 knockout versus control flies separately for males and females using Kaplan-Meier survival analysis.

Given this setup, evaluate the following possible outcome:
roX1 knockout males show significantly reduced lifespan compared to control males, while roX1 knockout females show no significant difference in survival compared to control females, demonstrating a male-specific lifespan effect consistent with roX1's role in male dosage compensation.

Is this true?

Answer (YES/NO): NO